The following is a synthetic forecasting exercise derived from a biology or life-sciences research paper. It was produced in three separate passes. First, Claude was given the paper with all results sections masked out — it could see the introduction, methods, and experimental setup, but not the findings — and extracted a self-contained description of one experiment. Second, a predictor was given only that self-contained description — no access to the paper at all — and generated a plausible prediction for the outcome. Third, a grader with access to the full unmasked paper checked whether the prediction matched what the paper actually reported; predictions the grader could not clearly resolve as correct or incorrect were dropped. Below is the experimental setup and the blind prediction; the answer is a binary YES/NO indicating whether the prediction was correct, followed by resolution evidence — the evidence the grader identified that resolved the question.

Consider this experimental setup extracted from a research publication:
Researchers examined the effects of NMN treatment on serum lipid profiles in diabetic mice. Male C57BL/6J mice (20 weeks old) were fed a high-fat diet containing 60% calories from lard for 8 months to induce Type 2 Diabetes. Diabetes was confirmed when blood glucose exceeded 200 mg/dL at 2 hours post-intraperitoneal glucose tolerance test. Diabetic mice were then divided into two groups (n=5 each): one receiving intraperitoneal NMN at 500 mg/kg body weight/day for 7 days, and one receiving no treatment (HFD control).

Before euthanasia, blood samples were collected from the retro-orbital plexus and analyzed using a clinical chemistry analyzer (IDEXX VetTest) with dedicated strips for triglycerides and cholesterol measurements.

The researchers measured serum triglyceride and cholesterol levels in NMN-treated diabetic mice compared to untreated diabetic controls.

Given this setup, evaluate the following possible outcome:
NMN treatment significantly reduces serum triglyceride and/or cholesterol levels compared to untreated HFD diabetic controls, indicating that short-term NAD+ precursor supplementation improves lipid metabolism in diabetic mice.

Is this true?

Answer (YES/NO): NO